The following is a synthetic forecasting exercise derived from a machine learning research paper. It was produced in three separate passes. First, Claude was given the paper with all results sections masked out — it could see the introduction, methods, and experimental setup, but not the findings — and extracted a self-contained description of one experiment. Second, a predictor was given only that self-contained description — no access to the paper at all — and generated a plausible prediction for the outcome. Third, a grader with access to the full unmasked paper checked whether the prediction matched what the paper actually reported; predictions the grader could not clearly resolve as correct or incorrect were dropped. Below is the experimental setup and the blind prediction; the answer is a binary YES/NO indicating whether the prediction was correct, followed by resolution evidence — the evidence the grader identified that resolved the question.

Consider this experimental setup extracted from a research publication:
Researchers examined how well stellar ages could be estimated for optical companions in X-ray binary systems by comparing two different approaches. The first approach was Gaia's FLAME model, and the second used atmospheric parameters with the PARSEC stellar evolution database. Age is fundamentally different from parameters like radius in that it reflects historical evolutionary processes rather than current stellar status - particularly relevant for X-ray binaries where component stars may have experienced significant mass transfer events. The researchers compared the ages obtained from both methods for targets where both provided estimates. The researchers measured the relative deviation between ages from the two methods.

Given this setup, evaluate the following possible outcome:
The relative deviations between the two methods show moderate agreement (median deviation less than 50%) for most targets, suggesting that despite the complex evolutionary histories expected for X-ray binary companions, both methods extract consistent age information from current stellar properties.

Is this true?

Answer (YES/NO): NO